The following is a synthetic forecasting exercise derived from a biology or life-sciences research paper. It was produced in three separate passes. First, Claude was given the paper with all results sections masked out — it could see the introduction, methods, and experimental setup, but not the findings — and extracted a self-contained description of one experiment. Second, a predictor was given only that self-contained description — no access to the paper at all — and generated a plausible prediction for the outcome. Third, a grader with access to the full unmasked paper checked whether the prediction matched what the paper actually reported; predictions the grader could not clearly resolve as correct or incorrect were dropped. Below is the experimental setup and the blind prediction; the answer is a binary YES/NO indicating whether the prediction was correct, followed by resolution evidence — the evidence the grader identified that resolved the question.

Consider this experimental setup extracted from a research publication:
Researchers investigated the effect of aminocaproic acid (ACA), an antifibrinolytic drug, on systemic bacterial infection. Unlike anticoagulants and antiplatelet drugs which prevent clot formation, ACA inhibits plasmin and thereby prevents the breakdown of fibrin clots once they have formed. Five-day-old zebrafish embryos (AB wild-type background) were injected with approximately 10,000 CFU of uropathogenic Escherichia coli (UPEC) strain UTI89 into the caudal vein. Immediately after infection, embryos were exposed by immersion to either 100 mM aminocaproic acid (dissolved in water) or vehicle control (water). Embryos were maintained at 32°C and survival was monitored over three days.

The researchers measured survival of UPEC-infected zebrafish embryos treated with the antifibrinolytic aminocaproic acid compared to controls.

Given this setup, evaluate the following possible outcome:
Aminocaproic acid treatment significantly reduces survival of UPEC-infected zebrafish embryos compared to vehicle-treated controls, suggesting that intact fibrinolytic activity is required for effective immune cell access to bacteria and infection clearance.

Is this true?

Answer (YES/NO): NO